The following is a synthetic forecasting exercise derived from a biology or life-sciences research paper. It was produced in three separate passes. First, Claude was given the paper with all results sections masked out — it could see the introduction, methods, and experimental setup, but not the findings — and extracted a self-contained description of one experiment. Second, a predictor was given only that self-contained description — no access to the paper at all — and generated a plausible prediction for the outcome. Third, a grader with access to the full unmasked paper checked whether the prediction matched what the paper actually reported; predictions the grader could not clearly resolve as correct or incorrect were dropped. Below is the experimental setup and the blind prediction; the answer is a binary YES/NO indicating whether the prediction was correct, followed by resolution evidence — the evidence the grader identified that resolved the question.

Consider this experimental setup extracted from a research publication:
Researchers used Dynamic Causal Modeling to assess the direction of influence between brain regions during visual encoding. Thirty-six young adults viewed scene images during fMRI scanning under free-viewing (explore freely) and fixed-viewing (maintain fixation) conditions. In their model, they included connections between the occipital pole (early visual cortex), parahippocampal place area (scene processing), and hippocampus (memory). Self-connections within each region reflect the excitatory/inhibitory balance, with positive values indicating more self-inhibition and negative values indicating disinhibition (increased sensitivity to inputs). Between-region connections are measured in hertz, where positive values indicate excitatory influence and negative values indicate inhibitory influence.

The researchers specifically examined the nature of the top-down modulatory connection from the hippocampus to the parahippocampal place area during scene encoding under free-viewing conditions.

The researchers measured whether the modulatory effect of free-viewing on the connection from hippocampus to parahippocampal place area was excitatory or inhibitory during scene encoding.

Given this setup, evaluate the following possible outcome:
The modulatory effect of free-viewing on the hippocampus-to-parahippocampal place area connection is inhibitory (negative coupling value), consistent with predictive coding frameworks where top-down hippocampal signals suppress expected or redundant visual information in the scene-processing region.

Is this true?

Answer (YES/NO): YES